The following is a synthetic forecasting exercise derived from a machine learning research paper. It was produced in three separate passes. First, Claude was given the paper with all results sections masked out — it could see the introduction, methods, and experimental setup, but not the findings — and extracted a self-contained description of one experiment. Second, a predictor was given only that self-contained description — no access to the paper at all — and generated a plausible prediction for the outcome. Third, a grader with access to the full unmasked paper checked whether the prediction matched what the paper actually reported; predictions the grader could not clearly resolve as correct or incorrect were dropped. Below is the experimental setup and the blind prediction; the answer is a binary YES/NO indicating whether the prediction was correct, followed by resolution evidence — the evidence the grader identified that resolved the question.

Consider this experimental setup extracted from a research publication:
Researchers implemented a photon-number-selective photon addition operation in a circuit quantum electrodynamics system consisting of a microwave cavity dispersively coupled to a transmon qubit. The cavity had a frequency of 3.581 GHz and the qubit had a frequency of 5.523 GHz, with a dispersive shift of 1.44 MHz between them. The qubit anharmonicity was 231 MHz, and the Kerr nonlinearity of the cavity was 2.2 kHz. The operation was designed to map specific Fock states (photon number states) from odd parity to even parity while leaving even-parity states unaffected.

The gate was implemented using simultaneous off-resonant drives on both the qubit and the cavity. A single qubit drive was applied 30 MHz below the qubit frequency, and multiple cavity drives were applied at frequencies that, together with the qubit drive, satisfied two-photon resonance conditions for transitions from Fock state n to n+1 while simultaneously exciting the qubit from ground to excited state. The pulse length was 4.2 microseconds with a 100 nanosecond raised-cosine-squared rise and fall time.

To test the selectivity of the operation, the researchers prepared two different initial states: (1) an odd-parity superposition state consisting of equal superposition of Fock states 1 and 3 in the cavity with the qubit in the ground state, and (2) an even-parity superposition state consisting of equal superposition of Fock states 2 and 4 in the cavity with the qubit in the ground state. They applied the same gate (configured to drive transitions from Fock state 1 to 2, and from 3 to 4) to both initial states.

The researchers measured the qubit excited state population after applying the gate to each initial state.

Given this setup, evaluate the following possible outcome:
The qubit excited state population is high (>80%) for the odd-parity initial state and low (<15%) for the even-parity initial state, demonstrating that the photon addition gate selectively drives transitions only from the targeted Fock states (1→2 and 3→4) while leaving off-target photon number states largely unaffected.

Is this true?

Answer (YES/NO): YES